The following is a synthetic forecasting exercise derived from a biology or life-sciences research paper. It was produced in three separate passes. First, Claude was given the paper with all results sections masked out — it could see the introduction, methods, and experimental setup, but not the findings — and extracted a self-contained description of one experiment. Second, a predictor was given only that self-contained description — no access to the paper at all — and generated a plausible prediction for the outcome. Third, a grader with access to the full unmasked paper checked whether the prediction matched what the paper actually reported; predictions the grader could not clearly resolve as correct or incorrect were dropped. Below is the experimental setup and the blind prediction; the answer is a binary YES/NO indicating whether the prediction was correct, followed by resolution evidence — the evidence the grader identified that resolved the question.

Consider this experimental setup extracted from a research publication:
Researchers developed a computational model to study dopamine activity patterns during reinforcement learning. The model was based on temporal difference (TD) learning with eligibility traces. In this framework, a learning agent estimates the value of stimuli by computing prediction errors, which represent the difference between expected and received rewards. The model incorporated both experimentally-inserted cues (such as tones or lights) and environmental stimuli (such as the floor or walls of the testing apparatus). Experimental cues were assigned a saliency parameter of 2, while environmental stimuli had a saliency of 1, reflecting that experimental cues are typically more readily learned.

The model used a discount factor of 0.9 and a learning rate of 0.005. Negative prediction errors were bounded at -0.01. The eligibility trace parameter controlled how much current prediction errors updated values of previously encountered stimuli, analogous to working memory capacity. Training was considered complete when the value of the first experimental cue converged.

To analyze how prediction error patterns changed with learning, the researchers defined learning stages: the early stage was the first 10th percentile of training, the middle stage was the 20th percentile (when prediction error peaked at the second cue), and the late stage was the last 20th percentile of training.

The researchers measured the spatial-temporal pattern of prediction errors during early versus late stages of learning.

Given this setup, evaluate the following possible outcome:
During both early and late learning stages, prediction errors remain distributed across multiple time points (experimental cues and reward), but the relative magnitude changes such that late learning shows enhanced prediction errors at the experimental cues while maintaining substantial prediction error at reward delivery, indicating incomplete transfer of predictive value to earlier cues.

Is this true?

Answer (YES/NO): NO